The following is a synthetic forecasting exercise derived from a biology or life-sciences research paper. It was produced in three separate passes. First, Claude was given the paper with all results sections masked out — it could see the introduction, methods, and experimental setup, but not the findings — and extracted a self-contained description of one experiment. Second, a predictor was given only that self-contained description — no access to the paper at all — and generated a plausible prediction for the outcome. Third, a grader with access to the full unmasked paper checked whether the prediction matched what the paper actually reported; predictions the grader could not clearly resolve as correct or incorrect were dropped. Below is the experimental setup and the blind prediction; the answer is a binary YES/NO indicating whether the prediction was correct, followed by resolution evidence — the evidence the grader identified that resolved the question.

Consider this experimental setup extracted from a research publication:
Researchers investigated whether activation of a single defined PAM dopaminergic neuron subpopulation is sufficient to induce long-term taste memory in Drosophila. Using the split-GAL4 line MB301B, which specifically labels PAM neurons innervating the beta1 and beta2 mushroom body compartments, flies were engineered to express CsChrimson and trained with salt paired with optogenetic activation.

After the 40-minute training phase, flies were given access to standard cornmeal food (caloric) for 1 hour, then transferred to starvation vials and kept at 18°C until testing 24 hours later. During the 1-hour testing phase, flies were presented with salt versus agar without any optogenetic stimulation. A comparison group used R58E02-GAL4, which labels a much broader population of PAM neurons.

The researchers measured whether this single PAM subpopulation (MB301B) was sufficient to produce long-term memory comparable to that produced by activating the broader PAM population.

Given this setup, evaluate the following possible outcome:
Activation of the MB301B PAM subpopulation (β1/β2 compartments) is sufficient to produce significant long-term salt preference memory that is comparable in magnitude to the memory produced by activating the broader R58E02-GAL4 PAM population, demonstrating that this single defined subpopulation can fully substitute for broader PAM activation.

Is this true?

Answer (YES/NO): NO